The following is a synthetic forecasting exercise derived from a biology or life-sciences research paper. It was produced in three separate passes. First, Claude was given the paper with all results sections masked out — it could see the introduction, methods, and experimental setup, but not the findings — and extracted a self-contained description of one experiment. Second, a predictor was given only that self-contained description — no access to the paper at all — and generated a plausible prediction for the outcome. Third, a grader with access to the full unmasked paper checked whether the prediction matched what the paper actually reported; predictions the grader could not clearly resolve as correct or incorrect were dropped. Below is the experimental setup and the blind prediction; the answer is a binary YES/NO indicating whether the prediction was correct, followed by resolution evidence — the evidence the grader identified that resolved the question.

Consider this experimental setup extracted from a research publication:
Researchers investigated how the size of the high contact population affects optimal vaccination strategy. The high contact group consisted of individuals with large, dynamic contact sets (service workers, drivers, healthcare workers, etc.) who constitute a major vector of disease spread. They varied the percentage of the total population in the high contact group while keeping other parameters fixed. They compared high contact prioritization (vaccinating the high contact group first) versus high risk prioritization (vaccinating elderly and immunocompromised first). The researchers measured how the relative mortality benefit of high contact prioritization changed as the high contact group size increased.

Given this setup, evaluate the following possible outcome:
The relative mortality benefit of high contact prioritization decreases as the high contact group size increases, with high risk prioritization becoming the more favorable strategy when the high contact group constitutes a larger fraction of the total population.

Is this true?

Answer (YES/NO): YES